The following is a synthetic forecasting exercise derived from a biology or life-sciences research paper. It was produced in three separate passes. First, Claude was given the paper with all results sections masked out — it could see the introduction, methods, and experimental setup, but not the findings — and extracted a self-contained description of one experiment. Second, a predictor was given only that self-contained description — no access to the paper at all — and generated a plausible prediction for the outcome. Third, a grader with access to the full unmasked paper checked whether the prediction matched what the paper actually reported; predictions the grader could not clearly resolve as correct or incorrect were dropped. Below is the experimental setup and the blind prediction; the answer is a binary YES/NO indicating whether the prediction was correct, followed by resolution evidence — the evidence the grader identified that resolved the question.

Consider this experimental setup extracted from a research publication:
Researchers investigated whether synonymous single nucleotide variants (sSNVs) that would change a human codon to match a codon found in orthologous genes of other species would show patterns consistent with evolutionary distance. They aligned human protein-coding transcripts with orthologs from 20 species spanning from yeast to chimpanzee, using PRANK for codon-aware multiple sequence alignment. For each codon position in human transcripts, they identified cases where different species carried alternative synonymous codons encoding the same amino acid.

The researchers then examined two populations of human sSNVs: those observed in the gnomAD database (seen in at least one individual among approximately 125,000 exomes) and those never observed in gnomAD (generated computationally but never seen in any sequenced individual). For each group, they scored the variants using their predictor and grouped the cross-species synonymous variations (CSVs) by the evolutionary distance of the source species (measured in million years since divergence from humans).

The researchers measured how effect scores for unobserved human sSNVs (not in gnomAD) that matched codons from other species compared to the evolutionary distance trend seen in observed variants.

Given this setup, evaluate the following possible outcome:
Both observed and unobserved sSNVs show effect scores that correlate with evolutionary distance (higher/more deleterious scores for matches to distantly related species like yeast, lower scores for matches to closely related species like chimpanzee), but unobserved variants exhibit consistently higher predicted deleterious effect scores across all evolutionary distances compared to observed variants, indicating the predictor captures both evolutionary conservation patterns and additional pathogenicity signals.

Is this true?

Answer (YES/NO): NO